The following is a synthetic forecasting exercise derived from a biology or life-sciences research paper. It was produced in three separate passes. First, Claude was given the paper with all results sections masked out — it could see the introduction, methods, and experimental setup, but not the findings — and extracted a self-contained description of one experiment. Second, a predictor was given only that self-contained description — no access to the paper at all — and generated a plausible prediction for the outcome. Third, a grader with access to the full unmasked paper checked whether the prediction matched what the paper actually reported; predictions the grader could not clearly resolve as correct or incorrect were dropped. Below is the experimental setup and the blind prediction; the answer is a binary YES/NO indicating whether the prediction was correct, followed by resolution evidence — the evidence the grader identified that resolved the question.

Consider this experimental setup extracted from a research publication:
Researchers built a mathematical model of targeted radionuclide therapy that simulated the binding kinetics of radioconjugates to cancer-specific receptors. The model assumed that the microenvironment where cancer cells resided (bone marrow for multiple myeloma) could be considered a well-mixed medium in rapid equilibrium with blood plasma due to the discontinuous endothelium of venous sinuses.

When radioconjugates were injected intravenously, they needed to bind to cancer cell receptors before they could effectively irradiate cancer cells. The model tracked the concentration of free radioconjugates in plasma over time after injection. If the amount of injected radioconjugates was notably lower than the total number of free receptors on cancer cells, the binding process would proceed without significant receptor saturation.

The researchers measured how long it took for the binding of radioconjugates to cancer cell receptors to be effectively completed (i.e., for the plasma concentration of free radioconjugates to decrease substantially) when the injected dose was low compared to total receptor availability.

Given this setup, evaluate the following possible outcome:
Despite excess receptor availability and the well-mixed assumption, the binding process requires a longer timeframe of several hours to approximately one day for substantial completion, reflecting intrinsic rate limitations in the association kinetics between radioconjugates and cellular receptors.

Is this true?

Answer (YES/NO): NO